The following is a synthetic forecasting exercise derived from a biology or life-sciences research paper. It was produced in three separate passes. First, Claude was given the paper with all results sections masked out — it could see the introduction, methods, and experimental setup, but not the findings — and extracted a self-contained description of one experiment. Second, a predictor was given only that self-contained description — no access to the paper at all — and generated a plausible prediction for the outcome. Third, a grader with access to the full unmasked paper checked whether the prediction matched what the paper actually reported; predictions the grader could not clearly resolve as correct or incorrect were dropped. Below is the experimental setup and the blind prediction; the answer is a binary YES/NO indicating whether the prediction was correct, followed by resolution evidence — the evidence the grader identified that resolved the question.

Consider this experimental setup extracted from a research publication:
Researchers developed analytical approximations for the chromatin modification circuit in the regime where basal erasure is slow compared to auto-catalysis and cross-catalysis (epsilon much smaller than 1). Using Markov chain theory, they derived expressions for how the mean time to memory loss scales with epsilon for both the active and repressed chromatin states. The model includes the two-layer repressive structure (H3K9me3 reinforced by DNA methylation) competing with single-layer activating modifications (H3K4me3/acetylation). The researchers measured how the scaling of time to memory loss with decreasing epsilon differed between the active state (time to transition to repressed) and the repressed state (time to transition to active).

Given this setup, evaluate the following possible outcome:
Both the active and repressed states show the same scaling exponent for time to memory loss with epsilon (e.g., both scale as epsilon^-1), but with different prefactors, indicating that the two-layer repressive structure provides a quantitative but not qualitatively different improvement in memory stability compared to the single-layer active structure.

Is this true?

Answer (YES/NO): NO